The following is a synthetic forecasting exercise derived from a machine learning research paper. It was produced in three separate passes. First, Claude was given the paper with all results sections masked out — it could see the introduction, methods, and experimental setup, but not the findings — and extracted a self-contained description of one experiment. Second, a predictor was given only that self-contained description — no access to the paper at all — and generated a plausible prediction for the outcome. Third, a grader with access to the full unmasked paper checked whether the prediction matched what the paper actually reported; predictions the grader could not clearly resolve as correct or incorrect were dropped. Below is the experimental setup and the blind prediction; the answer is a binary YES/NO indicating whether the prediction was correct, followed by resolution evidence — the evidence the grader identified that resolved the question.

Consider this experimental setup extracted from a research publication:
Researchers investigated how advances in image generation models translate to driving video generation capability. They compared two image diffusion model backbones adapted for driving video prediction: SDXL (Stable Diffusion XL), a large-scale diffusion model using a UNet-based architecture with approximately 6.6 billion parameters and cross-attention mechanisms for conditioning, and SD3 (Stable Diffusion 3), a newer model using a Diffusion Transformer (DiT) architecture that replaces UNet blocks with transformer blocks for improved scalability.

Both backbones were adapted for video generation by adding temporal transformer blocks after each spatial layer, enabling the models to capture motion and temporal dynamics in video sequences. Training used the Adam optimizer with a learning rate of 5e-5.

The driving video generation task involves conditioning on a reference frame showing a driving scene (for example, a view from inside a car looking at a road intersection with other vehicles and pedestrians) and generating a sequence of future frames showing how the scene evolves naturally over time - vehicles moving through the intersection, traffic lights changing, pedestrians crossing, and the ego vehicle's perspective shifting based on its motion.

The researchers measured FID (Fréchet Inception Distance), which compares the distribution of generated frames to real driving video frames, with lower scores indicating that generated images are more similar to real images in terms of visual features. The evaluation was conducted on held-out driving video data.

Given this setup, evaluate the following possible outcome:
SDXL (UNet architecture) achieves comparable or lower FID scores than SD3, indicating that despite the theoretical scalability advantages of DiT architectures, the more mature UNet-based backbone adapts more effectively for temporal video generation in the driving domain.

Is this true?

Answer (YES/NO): NO